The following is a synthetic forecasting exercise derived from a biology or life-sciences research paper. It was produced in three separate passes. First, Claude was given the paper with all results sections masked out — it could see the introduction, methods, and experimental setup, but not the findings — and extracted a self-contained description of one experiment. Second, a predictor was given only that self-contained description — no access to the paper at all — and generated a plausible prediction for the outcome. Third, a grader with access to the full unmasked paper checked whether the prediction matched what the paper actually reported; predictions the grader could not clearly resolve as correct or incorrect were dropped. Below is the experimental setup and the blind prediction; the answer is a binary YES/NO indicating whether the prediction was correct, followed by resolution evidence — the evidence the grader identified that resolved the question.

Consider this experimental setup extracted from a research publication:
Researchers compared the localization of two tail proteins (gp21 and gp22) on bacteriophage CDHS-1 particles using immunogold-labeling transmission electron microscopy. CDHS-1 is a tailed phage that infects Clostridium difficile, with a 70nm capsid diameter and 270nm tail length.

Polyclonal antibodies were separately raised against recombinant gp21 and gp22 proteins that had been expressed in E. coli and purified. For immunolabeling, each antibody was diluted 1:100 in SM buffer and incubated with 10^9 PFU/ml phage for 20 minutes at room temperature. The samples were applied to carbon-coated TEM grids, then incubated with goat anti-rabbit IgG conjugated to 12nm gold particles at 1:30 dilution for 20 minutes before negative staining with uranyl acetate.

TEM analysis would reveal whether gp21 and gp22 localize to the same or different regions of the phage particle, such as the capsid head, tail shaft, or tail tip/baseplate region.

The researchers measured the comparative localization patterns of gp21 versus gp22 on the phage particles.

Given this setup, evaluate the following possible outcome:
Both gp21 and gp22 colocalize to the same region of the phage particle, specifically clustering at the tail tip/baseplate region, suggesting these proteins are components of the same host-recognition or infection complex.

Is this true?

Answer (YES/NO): YES